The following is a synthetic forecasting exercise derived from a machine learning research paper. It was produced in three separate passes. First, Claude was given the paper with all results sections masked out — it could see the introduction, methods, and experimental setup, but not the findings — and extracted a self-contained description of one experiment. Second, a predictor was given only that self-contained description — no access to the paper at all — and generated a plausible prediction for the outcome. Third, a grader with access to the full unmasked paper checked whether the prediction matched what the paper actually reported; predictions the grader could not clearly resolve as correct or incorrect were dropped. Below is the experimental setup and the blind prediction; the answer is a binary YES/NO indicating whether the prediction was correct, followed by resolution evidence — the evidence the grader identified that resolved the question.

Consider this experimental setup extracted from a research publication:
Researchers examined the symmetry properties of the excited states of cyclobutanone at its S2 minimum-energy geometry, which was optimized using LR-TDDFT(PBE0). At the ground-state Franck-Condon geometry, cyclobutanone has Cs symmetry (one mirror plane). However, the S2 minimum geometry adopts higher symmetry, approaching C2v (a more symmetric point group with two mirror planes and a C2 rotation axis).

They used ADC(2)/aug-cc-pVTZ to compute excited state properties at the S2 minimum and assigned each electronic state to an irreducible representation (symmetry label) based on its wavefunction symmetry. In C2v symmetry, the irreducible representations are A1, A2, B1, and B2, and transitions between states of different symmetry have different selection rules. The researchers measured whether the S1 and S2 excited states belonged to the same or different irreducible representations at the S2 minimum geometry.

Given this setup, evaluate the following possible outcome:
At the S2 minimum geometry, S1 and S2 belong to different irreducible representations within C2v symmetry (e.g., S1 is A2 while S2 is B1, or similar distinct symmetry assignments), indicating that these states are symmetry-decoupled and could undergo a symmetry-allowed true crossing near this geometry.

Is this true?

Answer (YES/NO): YES